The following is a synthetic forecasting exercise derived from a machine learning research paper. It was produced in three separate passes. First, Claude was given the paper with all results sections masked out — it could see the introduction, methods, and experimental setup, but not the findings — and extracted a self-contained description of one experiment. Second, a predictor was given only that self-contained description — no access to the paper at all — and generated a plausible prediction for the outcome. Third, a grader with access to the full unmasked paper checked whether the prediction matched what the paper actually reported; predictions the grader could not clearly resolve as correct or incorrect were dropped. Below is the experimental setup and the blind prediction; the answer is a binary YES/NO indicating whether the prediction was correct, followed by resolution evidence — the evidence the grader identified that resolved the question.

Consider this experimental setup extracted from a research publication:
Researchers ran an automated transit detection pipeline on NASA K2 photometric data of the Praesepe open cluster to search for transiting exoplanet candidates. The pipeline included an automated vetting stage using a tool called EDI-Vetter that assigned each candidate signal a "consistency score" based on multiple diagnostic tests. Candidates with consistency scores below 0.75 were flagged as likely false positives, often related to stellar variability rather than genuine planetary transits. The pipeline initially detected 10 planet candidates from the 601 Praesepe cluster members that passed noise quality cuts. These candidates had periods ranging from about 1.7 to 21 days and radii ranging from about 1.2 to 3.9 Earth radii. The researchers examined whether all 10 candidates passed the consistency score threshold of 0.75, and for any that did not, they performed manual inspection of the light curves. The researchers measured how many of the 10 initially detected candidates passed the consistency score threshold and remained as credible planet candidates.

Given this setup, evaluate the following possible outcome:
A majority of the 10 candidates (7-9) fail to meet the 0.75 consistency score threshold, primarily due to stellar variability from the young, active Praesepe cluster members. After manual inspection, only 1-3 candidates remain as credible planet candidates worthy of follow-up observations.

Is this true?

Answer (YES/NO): NO